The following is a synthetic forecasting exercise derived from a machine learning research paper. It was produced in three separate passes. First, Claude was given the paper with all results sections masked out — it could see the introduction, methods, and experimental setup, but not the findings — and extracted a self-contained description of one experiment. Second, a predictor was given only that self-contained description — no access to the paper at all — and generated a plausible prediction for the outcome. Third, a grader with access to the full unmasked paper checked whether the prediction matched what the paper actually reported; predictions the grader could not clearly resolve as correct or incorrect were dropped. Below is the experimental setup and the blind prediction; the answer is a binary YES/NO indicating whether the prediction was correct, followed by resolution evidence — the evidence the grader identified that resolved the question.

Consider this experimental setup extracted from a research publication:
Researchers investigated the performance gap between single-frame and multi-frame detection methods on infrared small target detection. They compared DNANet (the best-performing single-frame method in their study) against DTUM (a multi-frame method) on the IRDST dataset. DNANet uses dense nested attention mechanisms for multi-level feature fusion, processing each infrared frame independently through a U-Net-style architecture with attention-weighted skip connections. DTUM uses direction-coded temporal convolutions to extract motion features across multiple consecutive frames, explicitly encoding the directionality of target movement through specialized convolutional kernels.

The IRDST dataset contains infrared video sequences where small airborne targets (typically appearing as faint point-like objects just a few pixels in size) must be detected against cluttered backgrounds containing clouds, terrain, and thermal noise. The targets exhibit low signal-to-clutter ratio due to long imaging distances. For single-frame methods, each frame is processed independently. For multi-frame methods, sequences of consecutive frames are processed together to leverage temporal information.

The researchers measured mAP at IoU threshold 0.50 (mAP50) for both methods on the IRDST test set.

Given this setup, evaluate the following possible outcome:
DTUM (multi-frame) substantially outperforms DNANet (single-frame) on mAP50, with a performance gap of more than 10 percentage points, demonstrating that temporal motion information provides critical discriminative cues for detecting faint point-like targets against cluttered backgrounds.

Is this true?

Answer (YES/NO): NO